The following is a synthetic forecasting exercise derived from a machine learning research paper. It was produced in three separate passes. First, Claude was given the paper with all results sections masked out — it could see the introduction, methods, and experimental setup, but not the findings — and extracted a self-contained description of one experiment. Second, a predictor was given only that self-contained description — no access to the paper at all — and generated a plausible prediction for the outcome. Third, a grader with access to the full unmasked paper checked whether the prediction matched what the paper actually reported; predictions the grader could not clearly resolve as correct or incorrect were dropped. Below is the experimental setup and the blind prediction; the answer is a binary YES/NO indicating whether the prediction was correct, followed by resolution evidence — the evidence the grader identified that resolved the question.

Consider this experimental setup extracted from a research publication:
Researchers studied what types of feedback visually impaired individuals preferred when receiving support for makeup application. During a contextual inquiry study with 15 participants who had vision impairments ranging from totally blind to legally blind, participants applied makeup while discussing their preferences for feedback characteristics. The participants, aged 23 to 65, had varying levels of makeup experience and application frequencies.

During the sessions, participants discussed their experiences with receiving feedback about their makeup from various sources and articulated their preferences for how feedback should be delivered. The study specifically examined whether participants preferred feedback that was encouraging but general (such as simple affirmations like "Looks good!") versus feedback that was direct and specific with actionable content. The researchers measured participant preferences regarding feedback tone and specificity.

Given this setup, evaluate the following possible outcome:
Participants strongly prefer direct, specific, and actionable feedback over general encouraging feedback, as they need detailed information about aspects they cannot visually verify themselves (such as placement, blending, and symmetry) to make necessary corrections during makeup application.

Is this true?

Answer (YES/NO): YES